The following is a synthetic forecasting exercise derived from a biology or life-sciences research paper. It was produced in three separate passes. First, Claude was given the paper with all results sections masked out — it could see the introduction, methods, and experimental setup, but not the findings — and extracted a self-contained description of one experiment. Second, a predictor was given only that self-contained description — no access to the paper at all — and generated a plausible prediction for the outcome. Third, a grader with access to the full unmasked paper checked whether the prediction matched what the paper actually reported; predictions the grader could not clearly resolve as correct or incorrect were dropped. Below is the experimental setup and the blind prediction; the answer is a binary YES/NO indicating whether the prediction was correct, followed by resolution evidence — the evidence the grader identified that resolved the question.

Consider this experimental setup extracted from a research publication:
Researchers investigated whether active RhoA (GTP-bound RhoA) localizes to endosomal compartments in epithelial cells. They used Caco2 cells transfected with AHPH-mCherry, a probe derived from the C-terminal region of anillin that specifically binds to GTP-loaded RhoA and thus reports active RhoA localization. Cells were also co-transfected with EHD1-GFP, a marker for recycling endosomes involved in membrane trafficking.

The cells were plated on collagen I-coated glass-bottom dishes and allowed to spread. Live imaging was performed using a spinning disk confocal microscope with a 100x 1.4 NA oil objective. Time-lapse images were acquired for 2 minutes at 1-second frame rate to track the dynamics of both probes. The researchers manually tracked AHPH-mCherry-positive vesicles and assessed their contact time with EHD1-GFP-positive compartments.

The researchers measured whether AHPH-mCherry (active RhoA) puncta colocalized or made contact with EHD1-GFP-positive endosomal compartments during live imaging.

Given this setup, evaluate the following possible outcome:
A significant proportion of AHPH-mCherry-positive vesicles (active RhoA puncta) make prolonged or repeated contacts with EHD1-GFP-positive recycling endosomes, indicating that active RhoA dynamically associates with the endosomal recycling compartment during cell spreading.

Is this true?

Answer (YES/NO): YES